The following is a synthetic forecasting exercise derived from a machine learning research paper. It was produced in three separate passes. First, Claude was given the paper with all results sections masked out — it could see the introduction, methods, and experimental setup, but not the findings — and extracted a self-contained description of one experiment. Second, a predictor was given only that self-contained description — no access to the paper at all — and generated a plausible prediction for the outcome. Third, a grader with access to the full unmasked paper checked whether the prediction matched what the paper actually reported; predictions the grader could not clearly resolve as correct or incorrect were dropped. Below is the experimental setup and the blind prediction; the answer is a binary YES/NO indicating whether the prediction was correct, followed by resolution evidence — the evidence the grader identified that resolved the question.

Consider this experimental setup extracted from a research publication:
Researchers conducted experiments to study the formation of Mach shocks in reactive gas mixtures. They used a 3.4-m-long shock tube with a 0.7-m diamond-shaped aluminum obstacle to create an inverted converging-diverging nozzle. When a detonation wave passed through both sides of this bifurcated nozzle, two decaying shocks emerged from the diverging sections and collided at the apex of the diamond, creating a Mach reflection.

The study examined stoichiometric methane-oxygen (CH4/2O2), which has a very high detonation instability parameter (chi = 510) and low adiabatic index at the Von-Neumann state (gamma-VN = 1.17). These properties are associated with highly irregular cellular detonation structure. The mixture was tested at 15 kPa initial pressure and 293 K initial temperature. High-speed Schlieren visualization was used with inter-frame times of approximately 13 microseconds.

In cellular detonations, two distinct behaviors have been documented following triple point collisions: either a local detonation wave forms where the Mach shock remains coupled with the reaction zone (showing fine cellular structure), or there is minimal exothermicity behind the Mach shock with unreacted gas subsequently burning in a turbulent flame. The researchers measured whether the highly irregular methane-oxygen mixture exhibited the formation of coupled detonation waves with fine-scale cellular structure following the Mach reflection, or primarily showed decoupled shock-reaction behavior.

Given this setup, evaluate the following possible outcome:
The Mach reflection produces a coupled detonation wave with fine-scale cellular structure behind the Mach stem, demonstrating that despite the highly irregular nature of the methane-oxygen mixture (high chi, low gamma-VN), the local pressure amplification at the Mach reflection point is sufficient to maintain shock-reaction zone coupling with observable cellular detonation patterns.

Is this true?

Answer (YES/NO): NO